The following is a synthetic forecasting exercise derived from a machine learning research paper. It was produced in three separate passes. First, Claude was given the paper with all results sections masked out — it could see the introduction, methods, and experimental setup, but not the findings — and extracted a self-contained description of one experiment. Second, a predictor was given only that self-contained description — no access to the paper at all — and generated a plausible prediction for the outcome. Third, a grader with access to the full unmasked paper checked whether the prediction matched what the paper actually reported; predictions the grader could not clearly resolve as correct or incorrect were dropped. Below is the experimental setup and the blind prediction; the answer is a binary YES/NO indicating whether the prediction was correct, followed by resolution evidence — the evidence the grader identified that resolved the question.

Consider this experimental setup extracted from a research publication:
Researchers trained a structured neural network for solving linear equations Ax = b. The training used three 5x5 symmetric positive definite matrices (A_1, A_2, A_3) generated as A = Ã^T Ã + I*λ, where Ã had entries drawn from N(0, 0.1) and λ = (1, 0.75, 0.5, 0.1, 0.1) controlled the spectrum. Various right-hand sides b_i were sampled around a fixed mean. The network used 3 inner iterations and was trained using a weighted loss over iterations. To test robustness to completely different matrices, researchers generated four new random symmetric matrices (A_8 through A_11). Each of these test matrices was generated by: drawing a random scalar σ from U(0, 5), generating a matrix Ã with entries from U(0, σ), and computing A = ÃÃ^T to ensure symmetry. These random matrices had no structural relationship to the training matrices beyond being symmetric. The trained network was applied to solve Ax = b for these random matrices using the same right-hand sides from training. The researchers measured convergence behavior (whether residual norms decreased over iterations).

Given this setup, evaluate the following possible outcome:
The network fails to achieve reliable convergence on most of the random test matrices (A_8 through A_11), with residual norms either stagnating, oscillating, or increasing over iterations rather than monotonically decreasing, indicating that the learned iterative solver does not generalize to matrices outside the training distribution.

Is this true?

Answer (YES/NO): YES